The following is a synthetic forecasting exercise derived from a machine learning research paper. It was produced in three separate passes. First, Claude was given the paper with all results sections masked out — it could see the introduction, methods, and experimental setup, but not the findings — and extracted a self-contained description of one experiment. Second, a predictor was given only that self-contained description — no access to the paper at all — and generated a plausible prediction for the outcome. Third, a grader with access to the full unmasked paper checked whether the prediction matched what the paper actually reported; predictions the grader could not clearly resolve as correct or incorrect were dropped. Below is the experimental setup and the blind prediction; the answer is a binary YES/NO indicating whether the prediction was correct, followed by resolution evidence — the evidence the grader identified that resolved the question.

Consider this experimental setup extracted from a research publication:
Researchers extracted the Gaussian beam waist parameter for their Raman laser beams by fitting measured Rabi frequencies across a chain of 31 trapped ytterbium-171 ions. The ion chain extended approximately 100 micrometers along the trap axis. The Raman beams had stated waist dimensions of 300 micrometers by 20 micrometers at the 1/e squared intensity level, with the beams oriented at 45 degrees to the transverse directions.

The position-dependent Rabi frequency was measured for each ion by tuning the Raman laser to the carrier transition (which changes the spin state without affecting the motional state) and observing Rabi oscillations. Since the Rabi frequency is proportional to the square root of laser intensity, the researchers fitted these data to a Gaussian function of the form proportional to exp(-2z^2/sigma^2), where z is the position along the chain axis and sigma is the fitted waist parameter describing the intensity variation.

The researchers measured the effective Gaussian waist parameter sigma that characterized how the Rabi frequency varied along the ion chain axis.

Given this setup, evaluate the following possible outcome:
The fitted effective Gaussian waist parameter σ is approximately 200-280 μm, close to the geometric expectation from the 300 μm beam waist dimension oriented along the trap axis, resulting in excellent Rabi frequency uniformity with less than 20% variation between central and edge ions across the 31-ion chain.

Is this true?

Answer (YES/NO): NO